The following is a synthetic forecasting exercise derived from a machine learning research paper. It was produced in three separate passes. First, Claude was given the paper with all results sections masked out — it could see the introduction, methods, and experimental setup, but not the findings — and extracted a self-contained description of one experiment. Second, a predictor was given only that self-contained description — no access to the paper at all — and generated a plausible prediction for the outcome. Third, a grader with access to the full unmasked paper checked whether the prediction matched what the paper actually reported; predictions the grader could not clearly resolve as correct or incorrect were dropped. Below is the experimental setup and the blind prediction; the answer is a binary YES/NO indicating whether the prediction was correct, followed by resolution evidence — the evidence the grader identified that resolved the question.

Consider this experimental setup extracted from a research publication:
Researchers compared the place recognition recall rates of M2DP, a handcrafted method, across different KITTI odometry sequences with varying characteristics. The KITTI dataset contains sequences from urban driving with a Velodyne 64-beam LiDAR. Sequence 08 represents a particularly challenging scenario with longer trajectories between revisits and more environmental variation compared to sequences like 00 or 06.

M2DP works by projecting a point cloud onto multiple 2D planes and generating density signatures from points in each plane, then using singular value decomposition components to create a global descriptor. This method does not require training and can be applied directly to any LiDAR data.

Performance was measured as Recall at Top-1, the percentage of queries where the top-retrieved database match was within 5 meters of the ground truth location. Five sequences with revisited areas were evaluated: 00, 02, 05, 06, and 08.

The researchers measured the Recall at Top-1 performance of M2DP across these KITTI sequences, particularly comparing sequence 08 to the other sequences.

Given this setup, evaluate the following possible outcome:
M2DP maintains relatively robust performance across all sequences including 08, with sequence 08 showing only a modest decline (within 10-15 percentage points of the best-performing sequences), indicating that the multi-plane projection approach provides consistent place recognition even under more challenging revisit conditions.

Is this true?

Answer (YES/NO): NO